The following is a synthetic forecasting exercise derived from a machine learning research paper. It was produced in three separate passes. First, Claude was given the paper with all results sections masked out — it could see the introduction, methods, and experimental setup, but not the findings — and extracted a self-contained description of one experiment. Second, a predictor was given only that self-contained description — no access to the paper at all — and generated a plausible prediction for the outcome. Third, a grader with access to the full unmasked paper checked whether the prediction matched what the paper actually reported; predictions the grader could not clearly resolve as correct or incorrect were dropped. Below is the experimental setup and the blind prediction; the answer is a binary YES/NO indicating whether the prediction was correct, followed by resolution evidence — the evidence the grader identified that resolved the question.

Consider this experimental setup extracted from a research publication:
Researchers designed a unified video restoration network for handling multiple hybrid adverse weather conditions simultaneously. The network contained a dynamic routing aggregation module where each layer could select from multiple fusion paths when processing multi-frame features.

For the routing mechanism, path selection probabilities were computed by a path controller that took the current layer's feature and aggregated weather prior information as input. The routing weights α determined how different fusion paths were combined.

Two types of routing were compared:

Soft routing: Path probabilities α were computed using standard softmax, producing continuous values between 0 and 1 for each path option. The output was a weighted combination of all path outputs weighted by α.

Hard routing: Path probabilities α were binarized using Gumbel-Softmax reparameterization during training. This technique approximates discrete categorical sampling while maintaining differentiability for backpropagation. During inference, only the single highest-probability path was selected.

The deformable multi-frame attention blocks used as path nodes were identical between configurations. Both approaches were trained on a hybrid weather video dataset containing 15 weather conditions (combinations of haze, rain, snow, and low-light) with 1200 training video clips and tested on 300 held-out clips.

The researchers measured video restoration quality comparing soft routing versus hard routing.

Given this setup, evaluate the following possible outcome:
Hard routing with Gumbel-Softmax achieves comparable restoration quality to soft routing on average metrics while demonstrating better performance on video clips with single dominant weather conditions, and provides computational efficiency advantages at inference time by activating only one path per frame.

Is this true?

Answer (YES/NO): NO